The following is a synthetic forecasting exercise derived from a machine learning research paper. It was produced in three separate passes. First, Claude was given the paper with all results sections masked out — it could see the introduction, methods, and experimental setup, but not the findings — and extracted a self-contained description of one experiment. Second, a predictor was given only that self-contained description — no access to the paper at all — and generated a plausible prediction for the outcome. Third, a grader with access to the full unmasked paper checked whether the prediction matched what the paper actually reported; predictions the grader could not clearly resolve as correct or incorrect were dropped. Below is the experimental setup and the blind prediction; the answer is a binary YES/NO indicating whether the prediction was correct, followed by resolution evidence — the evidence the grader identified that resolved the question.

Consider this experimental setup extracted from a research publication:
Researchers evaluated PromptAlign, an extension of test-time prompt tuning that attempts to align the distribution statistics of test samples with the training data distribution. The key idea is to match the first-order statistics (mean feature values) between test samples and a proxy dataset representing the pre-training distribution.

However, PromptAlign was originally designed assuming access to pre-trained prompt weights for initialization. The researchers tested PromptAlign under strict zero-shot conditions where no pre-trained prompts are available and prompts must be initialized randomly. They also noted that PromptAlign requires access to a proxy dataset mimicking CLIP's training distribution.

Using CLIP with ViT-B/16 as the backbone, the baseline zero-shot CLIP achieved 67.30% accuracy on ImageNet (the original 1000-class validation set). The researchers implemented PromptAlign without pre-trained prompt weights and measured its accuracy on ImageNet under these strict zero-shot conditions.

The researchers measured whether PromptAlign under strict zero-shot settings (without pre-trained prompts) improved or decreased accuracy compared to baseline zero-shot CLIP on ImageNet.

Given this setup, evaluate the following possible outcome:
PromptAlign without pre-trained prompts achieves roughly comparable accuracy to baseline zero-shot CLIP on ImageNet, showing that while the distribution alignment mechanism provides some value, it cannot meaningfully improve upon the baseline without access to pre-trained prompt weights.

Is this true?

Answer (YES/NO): NO